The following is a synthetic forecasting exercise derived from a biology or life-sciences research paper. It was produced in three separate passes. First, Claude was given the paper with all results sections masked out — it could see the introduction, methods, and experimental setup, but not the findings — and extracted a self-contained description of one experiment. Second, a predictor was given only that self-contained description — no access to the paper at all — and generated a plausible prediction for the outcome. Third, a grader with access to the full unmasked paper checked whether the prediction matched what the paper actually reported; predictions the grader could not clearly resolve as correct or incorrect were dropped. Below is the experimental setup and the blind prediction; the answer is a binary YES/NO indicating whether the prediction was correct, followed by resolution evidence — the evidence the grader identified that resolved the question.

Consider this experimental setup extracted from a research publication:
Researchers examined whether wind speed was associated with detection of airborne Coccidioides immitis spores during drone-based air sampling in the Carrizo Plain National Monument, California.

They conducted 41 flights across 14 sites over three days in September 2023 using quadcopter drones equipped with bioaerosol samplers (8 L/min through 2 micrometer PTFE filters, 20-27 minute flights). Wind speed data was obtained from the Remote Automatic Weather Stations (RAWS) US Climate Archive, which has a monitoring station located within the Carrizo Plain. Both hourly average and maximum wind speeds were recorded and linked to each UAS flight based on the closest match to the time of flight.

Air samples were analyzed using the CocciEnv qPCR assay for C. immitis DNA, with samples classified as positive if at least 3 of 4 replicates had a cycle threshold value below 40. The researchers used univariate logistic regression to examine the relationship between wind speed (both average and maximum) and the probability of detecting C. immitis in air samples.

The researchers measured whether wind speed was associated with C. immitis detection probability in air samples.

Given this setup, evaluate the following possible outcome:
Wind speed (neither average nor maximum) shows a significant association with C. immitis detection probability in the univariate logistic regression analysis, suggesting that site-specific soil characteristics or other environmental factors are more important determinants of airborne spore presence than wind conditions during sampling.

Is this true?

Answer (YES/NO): NO